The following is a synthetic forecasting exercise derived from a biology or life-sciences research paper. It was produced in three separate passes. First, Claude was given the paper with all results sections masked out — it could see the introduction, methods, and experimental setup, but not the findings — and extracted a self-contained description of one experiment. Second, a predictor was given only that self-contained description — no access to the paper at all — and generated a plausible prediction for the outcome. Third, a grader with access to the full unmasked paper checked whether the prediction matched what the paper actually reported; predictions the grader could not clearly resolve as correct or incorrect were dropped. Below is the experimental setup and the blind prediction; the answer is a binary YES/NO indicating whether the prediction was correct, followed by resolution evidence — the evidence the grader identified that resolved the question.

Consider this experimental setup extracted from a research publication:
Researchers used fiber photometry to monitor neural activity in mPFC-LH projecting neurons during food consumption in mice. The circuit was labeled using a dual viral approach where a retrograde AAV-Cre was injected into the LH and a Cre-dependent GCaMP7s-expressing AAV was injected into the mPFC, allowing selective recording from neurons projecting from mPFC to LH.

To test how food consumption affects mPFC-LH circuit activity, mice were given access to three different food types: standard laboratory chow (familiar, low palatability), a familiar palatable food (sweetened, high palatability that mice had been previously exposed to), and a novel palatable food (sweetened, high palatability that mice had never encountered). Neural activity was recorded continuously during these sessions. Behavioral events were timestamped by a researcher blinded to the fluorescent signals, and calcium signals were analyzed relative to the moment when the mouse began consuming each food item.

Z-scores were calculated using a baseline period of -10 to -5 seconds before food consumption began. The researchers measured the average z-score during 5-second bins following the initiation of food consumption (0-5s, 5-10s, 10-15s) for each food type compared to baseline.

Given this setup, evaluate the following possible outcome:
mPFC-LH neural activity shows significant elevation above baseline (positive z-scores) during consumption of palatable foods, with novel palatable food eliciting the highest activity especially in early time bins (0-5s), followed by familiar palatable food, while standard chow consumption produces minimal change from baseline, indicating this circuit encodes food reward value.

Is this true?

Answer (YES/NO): NO